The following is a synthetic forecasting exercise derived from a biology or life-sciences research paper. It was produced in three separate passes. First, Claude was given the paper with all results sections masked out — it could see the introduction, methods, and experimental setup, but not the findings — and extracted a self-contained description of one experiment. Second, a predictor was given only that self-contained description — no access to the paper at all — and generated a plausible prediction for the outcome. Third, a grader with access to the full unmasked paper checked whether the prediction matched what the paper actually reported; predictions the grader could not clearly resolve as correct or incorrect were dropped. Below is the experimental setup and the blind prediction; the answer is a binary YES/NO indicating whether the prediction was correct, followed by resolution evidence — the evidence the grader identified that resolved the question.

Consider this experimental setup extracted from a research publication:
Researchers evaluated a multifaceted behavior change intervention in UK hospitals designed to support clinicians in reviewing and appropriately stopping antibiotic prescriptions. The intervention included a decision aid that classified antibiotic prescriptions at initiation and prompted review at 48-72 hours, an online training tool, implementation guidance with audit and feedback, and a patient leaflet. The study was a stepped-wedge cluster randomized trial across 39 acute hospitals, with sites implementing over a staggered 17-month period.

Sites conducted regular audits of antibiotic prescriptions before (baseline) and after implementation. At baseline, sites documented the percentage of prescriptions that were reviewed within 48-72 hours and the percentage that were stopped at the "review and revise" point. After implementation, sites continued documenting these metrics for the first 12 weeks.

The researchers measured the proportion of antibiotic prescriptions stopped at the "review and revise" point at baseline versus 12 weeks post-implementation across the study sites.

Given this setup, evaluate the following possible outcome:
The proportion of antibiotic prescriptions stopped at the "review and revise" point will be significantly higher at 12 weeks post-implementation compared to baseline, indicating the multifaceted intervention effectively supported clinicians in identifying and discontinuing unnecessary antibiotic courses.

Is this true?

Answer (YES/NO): YES